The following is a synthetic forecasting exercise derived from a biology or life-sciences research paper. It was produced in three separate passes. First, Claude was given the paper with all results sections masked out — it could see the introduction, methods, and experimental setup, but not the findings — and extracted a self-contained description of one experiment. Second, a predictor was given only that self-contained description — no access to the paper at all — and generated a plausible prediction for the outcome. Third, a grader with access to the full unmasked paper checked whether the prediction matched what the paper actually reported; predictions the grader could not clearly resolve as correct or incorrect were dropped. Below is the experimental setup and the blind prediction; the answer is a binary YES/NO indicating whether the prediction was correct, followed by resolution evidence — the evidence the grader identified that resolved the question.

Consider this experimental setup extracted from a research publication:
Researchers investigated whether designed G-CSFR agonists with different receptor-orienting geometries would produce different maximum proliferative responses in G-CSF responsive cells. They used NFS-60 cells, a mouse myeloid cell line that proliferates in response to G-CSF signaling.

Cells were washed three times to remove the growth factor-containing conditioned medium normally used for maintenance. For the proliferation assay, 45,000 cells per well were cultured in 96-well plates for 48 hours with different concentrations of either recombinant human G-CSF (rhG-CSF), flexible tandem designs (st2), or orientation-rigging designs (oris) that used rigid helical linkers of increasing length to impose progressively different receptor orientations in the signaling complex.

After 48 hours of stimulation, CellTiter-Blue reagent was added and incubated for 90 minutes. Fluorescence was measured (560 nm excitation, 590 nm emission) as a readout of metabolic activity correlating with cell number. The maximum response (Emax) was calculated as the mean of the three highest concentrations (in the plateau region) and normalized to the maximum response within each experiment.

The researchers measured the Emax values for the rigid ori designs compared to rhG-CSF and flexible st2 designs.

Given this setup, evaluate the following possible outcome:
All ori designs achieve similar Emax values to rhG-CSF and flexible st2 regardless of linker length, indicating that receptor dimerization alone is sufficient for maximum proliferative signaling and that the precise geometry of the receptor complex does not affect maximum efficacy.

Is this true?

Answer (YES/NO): NO